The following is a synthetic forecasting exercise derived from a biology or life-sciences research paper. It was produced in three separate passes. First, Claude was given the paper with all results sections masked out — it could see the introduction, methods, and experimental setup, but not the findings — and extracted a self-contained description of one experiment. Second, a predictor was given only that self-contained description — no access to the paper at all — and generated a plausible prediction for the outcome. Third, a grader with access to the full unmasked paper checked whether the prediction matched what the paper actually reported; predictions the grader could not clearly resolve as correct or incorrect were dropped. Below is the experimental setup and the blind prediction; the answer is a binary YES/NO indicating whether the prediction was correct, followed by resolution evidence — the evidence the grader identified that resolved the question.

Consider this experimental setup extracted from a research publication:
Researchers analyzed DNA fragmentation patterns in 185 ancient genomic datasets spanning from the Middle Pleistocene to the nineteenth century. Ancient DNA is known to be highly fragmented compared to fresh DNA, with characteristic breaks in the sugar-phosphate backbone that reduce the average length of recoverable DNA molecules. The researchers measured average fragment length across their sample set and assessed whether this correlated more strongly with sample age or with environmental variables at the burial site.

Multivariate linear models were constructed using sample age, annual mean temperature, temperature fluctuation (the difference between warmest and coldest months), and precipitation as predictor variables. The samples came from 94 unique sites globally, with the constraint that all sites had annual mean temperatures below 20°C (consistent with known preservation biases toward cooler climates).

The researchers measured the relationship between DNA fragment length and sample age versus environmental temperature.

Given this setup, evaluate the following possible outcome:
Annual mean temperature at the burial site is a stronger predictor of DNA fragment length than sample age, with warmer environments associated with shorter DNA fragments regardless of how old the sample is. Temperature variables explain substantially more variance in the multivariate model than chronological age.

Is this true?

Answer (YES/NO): NO